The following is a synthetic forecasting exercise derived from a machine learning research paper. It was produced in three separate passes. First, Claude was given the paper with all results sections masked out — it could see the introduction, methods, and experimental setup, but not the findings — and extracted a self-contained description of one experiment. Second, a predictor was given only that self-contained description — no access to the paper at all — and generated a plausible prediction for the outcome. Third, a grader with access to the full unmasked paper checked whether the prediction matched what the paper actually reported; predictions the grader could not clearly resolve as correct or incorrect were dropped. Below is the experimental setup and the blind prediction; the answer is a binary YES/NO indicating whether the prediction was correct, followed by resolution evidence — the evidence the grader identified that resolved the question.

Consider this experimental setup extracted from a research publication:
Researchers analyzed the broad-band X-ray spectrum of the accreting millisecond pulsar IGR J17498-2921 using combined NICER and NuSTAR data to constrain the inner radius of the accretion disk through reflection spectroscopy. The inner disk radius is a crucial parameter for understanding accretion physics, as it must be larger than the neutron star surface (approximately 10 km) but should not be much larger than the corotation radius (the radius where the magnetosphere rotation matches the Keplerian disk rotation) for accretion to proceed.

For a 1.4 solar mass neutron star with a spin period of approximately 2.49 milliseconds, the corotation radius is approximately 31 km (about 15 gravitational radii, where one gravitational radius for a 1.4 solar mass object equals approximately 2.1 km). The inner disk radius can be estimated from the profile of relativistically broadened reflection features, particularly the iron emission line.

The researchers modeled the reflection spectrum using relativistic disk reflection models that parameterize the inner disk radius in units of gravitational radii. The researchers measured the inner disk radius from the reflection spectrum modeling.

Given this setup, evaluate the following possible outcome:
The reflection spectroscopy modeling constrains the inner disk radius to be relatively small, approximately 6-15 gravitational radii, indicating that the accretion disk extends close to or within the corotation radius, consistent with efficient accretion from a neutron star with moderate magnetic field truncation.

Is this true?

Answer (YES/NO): NO